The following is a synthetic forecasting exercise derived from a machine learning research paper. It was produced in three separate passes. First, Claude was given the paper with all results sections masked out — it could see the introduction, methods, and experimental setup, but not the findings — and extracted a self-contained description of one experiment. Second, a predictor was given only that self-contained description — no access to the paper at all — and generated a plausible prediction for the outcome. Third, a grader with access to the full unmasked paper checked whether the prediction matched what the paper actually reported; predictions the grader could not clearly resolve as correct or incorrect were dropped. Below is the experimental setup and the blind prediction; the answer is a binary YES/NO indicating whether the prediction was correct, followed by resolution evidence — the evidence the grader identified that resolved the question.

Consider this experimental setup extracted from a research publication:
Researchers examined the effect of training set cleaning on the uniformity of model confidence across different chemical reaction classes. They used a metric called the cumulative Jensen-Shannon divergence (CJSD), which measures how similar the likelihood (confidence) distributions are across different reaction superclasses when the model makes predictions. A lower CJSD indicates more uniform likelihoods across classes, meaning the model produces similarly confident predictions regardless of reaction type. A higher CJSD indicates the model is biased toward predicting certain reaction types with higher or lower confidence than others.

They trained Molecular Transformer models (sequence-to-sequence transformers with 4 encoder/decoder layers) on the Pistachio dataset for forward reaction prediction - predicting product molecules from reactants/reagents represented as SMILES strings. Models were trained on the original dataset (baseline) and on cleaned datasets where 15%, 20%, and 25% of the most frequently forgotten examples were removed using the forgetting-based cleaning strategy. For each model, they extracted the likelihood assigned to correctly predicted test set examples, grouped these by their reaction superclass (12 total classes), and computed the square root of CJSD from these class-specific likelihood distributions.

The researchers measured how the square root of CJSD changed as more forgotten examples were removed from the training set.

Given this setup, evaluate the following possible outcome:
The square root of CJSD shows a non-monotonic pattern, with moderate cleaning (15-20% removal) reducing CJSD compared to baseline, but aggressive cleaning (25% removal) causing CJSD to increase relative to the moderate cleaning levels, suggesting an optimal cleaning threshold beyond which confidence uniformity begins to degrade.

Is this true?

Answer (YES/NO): NO